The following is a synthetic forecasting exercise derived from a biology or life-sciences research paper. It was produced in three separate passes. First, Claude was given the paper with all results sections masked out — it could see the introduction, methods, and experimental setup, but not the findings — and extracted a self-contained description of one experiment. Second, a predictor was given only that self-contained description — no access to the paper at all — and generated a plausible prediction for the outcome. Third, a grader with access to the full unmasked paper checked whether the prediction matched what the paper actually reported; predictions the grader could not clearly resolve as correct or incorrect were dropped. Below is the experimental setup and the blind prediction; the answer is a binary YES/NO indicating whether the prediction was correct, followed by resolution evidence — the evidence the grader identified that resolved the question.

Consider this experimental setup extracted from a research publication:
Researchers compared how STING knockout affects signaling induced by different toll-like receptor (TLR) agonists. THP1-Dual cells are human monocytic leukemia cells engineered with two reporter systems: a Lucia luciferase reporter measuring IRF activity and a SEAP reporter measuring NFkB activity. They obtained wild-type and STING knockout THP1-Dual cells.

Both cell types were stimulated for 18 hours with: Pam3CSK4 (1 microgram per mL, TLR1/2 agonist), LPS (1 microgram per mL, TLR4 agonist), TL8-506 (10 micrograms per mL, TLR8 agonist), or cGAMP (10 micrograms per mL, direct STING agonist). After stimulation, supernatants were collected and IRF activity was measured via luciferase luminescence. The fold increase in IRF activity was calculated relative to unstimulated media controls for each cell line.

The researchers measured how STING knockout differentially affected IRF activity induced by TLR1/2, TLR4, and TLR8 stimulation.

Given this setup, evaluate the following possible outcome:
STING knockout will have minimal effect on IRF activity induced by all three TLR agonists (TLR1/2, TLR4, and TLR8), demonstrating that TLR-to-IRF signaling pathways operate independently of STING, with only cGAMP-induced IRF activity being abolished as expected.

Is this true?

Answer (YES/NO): NO